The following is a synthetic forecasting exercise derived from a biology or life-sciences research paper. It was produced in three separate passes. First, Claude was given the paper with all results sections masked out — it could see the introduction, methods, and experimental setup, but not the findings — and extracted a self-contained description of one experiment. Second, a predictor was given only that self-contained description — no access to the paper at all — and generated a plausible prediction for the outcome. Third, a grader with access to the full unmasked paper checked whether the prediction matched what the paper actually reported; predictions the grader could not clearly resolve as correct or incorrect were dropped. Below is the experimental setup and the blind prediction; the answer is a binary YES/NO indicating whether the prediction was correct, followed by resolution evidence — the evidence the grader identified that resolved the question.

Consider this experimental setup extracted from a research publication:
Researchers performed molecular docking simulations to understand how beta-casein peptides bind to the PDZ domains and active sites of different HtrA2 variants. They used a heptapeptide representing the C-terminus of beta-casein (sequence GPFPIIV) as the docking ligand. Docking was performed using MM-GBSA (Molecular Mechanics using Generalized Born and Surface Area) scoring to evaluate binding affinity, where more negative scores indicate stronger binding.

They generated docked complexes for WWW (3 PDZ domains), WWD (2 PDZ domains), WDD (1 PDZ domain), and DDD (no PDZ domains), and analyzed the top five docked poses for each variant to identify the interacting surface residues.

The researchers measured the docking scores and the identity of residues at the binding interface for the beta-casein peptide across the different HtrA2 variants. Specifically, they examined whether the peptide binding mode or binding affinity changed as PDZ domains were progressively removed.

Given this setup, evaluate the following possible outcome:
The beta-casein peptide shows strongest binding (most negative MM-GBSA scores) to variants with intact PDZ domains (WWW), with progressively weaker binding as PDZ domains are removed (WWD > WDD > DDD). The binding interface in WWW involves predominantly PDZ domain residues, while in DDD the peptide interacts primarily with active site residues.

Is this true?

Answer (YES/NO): NO